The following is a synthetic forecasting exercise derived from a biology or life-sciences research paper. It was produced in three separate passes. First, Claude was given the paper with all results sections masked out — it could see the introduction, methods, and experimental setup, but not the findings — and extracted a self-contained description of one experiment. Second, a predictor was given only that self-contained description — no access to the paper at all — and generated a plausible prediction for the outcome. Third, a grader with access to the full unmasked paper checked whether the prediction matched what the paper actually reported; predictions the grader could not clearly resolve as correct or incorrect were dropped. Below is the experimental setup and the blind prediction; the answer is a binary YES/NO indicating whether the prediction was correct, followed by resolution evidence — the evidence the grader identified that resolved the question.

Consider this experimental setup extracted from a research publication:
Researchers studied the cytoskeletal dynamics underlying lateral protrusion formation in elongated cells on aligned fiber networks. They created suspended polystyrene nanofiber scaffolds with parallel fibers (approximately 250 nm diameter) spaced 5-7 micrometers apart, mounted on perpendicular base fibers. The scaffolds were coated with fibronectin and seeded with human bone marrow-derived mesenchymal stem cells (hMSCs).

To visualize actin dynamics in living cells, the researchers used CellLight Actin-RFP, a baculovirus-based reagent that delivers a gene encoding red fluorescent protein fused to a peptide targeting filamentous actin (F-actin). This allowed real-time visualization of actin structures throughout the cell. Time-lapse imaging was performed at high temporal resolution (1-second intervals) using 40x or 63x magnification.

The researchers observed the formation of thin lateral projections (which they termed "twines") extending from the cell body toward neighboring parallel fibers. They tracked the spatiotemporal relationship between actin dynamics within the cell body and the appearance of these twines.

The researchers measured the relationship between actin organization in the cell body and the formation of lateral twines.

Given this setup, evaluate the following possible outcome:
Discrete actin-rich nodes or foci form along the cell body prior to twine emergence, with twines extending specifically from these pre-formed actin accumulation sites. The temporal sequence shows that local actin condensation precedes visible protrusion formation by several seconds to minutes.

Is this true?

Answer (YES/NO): NO